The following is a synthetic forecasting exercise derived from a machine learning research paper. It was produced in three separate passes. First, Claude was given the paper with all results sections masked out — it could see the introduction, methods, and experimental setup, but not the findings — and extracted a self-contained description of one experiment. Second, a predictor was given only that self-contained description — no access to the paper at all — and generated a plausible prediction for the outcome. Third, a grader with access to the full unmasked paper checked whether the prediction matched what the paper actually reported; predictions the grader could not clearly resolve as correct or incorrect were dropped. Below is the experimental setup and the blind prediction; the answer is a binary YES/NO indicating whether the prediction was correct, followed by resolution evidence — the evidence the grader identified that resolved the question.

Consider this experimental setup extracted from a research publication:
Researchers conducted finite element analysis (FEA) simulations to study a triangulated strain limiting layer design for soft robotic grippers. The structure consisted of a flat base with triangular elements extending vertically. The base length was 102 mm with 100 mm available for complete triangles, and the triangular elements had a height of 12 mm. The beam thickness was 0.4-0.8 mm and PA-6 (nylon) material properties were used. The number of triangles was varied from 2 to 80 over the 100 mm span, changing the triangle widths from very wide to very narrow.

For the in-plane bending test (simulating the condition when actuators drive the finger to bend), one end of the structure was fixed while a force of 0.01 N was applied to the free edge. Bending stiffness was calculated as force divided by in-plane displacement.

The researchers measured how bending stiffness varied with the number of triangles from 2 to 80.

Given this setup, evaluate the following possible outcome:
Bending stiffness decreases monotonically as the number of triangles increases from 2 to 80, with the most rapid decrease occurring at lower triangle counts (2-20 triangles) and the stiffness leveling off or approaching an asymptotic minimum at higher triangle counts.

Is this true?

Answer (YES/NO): NO